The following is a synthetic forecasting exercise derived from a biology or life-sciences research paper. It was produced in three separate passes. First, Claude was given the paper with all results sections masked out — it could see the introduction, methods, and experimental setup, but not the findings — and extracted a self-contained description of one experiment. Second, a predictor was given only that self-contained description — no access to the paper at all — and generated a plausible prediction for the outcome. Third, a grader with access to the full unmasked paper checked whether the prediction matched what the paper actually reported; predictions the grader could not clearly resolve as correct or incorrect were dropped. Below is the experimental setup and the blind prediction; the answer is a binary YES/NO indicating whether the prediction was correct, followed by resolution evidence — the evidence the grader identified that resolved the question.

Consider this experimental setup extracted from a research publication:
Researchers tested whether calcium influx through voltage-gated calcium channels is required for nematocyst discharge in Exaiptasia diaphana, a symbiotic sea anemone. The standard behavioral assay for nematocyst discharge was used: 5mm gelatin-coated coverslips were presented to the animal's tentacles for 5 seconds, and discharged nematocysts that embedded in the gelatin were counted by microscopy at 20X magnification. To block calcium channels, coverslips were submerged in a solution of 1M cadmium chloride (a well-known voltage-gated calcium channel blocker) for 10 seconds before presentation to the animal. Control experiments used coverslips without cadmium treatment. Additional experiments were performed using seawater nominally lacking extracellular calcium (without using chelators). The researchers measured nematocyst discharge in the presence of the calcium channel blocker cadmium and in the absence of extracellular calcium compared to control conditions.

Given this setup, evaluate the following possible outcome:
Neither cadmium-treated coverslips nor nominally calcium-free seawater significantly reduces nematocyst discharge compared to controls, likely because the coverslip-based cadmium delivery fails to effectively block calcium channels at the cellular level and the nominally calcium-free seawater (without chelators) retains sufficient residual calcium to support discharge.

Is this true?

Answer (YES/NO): NO